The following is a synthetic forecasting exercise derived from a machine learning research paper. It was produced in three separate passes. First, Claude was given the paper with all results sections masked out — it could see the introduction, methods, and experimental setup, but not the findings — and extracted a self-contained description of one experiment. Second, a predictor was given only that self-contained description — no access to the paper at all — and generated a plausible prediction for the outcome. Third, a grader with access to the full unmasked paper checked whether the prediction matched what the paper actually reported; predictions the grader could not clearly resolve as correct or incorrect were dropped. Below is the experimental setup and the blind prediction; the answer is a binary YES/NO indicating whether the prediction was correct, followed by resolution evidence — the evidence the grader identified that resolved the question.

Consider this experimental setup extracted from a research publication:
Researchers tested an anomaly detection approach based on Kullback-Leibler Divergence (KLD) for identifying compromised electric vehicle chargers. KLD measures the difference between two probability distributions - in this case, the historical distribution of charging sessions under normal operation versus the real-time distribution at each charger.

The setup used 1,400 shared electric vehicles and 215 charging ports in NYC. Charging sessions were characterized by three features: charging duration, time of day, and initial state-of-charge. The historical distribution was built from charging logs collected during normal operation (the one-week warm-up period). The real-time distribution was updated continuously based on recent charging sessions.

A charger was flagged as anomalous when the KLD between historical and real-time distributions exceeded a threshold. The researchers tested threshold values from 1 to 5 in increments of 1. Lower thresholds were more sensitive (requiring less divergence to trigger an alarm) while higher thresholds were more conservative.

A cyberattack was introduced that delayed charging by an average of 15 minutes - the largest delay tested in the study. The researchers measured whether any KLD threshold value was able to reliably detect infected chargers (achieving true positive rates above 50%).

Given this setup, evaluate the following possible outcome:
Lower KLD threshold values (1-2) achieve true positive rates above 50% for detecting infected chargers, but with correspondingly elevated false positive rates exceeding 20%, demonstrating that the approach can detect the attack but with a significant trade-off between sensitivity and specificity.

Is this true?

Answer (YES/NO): NO